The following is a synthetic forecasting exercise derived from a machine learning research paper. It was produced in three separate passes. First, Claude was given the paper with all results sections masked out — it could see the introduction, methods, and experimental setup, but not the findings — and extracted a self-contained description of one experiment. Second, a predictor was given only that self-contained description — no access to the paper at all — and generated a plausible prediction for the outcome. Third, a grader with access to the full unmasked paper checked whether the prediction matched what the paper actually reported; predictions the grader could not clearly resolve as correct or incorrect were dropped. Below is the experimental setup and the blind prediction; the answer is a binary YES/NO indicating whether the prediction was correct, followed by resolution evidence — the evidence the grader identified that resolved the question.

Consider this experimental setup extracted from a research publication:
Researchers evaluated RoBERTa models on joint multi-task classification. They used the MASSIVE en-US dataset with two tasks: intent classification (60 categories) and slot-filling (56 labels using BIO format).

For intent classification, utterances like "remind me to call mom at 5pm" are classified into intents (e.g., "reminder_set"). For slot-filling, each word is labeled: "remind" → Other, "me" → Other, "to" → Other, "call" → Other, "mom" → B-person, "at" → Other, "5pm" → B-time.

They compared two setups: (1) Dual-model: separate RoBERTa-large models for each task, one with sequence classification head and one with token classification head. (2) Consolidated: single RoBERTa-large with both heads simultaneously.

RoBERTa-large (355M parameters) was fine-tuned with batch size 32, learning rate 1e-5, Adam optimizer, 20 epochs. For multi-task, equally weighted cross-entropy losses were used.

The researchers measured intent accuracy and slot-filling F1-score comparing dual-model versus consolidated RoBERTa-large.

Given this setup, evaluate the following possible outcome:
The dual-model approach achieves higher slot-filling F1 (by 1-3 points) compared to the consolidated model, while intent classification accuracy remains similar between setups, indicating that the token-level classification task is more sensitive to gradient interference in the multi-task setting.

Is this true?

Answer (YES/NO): NO